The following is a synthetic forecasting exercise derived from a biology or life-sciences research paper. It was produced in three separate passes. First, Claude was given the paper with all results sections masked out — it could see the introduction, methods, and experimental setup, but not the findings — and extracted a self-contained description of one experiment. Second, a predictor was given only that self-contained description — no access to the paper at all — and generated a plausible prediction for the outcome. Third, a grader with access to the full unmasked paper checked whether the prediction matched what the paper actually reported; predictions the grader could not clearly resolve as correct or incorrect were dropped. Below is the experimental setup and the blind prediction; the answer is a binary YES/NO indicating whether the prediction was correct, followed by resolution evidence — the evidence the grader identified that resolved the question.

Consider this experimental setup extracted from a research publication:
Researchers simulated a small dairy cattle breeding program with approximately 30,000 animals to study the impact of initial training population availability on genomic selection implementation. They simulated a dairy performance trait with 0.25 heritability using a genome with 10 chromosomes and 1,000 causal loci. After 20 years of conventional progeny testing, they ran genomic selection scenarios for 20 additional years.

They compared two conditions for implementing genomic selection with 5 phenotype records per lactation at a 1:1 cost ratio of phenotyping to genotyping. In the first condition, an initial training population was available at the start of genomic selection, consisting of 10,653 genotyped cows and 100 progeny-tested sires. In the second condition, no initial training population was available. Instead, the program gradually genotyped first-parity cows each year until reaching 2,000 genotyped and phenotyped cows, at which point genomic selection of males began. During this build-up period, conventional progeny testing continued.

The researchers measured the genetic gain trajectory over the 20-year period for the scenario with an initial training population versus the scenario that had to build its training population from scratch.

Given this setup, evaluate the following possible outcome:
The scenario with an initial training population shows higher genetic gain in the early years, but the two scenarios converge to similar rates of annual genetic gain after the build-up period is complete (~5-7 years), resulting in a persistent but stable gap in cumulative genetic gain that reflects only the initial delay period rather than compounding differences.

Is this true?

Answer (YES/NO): NO